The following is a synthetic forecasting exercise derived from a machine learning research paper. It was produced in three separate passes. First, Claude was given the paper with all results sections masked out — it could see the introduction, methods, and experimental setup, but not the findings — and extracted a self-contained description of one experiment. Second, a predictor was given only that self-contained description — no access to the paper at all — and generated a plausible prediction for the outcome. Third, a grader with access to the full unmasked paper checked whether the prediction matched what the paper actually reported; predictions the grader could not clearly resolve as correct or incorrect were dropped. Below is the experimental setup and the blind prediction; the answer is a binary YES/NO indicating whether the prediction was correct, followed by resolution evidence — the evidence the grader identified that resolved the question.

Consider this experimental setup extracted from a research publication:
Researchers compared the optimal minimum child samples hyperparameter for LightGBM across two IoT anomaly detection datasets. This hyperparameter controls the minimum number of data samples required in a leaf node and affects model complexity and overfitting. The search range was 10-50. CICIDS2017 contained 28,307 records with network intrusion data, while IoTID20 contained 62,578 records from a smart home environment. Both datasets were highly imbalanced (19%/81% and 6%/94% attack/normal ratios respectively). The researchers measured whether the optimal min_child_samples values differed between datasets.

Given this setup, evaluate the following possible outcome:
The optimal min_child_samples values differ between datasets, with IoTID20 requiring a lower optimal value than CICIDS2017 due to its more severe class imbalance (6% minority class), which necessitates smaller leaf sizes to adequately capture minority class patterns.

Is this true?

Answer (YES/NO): YES